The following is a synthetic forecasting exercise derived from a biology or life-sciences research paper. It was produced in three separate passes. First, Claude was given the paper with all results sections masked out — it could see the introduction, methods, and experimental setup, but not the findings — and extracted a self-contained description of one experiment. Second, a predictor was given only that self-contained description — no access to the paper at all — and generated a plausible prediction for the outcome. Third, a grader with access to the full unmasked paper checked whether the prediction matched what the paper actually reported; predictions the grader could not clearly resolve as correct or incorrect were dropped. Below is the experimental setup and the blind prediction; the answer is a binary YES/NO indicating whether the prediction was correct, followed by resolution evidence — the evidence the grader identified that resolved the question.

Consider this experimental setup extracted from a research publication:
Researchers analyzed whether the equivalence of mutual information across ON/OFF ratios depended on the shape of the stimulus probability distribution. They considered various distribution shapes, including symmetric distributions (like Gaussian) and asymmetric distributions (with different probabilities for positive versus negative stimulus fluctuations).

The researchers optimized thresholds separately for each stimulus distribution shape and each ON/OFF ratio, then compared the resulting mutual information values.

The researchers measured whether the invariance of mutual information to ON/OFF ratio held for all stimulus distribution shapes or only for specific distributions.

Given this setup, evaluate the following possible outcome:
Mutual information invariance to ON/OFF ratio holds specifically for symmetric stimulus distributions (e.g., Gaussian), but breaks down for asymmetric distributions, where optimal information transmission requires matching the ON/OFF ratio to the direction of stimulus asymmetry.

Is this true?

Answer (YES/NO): NO